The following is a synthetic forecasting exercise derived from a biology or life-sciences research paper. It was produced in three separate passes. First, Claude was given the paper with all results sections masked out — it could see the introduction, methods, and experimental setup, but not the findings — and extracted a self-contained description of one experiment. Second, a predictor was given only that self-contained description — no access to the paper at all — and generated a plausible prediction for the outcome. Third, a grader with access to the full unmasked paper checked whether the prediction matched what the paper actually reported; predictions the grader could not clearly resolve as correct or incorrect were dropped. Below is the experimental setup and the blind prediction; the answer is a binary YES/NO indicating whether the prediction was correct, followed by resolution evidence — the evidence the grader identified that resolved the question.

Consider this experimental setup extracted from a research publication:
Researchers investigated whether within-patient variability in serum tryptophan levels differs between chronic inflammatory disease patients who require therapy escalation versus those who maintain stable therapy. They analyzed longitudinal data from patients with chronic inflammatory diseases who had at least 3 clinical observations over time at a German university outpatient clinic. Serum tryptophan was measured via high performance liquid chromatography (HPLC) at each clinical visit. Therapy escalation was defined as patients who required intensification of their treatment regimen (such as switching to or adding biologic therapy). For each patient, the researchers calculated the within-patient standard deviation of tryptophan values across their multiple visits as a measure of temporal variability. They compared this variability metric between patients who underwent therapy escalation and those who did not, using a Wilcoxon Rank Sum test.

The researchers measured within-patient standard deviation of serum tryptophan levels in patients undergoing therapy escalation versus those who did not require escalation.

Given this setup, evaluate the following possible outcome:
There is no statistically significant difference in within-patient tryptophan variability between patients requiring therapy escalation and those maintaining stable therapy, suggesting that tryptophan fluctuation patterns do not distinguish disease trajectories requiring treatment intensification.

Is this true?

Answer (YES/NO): NO